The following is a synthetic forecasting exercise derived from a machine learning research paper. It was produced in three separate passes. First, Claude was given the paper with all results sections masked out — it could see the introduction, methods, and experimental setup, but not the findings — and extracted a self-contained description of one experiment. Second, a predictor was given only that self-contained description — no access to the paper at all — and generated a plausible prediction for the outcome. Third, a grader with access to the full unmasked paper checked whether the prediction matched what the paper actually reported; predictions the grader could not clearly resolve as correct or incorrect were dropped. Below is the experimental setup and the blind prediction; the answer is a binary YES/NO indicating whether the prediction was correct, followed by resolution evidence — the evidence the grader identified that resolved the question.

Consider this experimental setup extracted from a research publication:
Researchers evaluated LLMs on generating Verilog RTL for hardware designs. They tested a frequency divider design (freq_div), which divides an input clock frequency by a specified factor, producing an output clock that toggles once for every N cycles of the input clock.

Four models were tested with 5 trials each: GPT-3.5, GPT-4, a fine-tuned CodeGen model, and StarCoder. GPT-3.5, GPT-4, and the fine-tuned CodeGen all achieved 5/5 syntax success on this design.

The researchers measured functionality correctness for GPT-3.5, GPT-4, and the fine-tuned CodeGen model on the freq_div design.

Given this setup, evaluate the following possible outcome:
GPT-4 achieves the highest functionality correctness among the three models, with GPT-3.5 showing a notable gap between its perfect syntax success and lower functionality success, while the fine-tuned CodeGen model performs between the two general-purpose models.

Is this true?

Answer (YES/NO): NO